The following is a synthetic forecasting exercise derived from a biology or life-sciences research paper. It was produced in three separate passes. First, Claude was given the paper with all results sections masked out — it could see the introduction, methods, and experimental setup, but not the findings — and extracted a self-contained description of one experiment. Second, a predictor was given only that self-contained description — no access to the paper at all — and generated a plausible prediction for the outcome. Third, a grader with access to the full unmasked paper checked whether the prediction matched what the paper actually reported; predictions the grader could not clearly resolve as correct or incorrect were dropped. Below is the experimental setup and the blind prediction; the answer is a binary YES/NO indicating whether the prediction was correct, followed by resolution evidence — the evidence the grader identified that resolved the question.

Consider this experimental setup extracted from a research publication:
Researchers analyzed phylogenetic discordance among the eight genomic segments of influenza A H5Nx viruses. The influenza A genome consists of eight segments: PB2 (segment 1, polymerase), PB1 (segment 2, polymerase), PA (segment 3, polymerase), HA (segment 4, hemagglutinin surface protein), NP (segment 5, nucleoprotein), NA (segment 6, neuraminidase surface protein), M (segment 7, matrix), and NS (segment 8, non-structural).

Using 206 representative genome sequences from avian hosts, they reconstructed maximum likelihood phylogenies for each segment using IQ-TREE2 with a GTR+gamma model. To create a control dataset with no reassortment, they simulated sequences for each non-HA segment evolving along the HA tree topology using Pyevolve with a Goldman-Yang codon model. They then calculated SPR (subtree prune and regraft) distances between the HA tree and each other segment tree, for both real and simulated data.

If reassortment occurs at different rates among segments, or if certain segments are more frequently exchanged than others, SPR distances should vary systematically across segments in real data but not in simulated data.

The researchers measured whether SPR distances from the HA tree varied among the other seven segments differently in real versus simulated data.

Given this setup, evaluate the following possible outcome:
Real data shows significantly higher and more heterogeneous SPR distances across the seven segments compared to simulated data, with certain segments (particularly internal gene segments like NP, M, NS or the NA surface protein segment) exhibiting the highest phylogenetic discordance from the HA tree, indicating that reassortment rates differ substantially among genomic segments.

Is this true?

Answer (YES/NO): NO